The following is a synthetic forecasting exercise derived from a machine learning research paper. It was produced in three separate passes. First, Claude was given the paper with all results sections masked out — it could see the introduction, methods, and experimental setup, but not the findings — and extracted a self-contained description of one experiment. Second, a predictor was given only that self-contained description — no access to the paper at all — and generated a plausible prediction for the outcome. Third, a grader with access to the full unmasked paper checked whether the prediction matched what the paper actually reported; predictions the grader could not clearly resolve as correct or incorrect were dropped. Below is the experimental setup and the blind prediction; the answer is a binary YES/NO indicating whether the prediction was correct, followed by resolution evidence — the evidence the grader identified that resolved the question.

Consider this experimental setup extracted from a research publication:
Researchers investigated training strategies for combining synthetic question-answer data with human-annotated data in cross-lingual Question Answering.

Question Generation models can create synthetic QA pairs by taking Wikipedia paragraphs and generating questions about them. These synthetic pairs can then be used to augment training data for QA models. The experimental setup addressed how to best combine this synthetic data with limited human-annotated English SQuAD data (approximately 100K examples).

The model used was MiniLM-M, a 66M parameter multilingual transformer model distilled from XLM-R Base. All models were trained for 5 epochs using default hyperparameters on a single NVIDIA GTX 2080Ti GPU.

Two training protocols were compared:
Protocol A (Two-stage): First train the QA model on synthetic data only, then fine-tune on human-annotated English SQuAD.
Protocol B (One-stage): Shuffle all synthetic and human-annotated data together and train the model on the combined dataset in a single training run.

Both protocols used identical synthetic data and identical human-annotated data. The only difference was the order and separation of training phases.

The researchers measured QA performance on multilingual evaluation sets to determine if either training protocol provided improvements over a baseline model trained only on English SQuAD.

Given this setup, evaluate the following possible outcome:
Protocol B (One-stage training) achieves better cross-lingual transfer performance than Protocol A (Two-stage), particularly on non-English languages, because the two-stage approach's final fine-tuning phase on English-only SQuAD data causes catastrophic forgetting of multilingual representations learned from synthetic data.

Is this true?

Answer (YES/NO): NO